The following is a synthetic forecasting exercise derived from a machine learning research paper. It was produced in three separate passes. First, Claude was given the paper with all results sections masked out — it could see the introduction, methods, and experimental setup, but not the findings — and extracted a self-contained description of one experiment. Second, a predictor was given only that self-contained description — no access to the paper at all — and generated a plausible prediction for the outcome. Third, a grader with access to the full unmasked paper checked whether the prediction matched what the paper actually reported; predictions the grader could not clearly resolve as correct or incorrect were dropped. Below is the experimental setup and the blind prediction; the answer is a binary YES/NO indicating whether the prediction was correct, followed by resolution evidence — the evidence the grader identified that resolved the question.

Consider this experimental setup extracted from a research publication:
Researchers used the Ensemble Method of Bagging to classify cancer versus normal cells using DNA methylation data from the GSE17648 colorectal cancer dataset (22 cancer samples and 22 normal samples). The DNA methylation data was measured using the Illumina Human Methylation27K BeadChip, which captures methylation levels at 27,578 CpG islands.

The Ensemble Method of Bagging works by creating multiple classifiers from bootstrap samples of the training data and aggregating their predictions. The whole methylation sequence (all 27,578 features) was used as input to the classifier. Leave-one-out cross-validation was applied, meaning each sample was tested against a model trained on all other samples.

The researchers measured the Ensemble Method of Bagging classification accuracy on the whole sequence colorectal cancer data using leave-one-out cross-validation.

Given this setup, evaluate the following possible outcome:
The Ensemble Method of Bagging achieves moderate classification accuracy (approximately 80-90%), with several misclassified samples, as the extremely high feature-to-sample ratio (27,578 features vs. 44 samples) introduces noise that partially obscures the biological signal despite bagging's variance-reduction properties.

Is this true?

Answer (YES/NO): NO